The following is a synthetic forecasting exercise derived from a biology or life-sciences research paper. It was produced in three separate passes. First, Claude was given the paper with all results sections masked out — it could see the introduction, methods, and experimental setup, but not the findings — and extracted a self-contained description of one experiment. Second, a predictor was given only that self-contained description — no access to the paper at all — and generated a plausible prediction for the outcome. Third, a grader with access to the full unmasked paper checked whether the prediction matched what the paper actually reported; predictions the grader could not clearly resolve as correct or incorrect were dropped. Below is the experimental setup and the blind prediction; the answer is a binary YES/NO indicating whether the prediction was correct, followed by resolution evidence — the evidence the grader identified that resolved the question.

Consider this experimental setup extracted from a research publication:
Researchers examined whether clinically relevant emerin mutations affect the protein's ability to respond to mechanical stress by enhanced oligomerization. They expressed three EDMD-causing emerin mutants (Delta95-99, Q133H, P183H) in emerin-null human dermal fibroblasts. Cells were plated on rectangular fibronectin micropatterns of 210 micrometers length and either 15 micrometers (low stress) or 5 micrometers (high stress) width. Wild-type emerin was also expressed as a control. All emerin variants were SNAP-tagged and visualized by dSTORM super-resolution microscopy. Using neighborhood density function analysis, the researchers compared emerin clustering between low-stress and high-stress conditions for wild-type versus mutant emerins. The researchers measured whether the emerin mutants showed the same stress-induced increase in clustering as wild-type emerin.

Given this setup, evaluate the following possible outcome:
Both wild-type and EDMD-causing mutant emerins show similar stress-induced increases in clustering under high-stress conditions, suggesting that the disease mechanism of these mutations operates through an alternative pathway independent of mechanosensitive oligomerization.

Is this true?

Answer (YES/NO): NO